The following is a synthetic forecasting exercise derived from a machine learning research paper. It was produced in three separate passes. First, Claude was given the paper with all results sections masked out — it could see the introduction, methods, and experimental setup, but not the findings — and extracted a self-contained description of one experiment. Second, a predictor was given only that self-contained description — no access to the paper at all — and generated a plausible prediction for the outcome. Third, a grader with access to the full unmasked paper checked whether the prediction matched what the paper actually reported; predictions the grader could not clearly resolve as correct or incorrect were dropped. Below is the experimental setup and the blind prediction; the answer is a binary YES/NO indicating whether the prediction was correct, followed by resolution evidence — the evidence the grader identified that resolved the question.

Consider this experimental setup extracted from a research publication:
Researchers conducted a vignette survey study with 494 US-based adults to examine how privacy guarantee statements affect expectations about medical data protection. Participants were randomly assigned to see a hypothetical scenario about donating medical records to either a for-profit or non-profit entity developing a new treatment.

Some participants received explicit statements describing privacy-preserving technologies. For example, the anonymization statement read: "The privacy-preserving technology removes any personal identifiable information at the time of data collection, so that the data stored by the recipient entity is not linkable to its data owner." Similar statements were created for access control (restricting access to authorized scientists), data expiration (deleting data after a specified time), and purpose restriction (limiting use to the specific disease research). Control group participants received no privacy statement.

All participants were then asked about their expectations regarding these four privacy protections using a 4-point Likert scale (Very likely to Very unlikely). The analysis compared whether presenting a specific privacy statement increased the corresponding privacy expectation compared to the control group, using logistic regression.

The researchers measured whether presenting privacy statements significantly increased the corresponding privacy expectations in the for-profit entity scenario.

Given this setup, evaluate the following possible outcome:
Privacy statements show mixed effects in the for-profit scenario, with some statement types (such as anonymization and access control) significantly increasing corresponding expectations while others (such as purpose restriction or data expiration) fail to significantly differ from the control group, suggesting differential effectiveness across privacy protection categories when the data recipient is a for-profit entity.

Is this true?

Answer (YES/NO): NO